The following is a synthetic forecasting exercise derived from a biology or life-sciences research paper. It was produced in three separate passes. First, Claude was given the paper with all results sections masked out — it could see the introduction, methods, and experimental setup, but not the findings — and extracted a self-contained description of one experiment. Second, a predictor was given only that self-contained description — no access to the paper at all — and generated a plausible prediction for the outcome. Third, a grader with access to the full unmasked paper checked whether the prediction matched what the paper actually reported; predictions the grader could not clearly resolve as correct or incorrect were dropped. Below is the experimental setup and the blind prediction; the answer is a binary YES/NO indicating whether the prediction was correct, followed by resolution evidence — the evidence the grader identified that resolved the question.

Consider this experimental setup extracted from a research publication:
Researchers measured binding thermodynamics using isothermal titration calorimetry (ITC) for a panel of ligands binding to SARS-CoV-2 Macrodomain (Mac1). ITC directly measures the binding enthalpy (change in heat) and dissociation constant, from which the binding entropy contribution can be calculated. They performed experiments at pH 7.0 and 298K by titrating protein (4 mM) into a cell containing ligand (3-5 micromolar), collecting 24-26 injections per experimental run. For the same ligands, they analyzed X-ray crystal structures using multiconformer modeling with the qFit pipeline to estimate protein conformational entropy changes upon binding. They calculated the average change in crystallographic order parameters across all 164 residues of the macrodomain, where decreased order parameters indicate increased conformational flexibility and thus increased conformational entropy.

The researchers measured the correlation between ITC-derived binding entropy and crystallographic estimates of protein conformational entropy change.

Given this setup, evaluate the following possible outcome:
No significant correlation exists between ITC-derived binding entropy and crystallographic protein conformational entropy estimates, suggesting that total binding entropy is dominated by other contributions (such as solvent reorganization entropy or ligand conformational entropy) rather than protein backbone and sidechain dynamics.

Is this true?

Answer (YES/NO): NO